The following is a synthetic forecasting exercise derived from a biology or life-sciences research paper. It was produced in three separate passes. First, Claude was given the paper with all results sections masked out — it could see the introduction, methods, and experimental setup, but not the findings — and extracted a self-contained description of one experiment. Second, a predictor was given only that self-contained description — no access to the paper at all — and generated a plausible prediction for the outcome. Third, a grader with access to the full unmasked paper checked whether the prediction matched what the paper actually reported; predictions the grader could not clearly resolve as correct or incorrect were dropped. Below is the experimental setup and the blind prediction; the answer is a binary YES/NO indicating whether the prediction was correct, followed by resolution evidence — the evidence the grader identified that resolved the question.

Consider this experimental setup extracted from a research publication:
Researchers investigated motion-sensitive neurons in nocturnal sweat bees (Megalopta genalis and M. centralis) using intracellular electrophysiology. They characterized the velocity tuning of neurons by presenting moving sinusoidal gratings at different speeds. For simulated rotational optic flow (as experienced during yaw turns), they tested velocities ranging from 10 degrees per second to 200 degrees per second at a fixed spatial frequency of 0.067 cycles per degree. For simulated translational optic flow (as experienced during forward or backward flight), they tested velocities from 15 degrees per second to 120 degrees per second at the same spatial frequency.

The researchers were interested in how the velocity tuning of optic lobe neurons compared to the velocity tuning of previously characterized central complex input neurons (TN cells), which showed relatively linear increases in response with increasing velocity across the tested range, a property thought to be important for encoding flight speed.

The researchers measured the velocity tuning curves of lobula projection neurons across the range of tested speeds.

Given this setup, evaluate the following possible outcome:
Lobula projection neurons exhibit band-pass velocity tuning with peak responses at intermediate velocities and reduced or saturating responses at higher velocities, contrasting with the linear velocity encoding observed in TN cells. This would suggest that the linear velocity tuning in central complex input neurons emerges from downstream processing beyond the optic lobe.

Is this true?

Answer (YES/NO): NO